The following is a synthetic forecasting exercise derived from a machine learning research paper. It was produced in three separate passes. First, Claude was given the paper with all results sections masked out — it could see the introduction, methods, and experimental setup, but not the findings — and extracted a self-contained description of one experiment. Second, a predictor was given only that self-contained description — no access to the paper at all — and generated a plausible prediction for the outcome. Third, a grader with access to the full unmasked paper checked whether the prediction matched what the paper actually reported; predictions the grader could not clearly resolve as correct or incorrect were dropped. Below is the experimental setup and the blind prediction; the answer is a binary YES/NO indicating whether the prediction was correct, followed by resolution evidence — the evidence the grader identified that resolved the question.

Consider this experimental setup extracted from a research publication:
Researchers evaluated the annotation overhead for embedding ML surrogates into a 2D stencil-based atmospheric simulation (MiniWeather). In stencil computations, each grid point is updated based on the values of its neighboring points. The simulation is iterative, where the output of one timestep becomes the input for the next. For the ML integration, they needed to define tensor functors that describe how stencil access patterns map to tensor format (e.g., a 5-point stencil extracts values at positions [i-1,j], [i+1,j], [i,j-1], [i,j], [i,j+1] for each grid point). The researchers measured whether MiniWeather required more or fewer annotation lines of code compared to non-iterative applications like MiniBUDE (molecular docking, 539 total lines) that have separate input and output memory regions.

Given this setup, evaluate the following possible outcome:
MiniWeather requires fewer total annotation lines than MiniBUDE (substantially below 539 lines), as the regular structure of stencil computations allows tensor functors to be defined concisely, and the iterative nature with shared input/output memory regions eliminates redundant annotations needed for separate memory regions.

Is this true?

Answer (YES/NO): YES